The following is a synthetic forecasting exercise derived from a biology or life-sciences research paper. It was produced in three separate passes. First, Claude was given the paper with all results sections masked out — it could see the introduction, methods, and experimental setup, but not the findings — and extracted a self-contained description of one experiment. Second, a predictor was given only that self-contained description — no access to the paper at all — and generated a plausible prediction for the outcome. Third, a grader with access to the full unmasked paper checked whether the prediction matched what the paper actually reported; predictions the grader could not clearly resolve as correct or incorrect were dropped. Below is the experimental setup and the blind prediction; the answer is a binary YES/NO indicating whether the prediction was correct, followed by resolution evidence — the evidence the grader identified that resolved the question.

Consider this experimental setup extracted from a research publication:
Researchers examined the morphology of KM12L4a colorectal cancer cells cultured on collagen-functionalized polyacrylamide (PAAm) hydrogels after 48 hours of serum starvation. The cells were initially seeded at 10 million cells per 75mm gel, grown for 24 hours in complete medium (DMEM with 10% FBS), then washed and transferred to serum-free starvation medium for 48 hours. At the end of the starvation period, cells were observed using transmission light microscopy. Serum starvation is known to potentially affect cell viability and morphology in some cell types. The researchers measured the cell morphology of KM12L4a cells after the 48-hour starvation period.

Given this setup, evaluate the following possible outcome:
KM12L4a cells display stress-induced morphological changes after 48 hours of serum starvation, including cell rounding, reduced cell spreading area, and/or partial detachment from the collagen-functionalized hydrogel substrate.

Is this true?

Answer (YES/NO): NO